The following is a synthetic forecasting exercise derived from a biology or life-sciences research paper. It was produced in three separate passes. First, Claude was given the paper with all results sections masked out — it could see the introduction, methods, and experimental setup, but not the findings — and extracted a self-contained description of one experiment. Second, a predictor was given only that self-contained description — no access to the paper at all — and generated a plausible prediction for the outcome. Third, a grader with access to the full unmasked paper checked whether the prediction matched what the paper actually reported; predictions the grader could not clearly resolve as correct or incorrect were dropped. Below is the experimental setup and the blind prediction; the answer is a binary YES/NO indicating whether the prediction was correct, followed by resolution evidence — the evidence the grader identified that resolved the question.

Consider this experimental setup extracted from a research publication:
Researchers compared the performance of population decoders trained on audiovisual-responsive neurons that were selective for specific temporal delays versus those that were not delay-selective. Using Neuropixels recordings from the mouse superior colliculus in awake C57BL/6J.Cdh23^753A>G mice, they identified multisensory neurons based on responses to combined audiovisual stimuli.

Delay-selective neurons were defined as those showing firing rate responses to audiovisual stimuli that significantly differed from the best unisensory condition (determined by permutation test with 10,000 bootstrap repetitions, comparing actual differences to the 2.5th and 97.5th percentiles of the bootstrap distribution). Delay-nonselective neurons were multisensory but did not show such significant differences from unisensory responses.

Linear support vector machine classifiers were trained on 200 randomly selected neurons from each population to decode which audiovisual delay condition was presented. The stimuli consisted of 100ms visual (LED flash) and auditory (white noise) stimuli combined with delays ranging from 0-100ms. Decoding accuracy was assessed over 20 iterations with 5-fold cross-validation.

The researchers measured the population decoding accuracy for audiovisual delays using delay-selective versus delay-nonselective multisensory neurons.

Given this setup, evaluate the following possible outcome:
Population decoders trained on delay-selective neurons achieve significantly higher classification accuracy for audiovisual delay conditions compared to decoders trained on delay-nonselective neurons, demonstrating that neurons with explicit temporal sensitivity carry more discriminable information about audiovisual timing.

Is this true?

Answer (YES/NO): YES